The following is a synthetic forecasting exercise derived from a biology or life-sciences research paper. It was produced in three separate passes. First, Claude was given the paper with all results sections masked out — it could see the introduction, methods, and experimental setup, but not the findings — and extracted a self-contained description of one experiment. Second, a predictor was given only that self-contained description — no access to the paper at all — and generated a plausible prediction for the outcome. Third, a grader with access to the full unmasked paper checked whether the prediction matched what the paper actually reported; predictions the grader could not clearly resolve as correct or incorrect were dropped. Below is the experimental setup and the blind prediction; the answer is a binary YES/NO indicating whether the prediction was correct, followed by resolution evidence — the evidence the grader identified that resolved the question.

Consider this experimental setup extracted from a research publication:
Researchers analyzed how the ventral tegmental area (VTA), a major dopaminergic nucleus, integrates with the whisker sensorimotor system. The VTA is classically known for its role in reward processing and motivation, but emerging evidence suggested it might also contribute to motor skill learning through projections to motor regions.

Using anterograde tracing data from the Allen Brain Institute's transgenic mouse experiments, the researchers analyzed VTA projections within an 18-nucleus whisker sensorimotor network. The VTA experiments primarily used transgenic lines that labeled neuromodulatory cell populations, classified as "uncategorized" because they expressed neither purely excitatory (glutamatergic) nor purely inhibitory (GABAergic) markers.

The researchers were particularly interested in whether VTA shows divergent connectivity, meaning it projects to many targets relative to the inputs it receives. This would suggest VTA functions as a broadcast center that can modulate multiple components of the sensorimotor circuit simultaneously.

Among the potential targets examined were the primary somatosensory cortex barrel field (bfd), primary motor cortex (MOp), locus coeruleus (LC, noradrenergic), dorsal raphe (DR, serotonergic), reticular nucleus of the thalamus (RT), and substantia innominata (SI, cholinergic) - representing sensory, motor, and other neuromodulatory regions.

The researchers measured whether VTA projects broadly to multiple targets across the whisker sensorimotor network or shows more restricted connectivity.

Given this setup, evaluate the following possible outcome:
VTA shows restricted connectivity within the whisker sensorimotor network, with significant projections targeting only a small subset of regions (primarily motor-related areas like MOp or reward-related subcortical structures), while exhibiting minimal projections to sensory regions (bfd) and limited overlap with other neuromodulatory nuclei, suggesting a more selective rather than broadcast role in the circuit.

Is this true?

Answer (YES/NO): NO